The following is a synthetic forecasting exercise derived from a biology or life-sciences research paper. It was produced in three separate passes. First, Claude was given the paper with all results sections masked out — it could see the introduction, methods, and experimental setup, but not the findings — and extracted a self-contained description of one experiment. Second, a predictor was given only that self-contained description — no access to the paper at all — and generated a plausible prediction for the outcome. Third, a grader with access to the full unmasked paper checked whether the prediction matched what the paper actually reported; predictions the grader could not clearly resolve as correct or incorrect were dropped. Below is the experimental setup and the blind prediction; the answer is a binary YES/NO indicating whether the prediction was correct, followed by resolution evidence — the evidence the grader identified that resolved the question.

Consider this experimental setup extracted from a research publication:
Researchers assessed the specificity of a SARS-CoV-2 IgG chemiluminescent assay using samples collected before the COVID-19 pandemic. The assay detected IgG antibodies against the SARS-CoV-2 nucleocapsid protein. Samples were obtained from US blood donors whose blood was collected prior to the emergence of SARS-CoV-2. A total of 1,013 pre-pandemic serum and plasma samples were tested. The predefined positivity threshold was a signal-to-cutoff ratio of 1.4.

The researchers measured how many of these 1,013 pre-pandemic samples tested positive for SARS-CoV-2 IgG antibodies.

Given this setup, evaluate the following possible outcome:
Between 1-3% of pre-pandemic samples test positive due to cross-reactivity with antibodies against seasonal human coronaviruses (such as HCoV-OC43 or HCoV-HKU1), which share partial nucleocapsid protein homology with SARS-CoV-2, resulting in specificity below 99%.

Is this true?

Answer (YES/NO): NO